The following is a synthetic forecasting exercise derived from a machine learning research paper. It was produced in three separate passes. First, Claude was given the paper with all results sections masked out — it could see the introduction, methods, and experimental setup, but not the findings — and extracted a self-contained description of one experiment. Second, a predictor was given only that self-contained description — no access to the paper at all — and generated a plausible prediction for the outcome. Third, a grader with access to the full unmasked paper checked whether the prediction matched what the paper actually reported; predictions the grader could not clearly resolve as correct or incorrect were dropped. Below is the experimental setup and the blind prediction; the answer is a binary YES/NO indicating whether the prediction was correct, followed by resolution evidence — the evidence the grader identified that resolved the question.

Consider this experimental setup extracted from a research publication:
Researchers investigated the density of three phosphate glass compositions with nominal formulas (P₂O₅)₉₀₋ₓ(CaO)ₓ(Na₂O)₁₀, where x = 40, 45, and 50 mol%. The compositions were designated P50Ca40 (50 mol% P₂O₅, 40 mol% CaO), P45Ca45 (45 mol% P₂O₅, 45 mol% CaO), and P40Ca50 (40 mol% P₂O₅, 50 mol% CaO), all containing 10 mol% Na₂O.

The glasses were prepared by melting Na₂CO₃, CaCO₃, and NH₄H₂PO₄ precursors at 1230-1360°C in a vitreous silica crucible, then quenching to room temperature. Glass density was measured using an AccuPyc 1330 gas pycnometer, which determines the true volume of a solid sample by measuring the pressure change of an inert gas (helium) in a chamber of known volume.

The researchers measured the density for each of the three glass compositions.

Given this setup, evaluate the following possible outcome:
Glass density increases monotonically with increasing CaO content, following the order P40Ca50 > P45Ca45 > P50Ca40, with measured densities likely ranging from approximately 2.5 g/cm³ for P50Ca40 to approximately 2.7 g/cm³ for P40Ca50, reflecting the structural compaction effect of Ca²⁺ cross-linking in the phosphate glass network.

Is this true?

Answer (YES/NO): NO